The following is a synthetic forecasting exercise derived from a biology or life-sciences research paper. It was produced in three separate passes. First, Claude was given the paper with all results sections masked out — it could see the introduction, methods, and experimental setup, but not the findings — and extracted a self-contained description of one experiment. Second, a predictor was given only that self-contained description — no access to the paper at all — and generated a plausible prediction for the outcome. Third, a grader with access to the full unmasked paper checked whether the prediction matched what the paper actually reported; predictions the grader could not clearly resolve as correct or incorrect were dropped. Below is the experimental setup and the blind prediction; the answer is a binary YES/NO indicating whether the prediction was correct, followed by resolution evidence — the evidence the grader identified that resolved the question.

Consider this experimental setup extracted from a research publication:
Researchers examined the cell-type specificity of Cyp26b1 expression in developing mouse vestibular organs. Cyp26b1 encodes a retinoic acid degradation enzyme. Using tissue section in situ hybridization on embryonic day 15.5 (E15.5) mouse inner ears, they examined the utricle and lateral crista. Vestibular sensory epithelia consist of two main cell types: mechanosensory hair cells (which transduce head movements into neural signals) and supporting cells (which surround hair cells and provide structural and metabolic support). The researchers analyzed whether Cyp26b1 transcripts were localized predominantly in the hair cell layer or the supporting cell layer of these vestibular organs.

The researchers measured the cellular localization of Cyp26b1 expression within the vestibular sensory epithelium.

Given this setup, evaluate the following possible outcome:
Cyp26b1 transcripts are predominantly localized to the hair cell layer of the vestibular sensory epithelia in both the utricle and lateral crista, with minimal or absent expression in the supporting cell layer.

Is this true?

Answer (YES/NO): NO